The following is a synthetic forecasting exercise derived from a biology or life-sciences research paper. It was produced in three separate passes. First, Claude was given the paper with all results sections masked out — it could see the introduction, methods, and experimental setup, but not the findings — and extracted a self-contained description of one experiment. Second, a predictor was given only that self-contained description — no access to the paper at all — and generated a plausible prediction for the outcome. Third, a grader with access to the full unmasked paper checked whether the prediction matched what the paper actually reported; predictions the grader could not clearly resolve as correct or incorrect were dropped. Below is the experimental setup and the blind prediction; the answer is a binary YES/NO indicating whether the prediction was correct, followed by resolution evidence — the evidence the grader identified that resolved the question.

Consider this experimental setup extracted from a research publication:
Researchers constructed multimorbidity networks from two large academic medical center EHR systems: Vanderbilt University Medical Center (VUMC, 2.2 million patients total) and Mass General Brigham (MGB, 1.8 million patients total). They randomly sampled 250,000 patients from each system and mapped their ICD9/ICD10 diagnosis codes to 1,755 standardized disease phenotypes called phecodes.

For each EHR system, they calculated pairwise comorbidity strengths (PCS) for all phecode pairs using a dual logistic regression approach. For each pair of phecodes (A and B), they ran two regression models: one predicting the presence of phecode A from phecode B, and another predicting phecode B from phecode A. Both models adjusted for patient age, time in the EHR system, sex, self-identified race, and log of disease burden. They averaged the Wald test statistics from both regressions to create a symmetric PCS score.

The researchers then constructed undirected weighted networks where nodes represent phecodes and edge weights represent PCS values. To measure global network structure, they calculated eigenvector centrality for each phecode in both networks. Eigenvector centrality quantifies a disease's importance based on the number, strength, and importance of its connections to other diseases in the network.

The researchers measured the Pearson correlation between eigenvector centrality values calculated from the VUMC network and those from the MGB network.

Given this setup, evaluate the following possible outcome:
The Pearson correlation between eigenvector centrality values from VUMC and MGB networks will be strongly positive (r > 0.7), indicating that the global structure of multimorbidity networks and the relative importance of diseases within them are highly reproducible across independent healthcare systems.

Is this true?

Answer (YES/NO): YES